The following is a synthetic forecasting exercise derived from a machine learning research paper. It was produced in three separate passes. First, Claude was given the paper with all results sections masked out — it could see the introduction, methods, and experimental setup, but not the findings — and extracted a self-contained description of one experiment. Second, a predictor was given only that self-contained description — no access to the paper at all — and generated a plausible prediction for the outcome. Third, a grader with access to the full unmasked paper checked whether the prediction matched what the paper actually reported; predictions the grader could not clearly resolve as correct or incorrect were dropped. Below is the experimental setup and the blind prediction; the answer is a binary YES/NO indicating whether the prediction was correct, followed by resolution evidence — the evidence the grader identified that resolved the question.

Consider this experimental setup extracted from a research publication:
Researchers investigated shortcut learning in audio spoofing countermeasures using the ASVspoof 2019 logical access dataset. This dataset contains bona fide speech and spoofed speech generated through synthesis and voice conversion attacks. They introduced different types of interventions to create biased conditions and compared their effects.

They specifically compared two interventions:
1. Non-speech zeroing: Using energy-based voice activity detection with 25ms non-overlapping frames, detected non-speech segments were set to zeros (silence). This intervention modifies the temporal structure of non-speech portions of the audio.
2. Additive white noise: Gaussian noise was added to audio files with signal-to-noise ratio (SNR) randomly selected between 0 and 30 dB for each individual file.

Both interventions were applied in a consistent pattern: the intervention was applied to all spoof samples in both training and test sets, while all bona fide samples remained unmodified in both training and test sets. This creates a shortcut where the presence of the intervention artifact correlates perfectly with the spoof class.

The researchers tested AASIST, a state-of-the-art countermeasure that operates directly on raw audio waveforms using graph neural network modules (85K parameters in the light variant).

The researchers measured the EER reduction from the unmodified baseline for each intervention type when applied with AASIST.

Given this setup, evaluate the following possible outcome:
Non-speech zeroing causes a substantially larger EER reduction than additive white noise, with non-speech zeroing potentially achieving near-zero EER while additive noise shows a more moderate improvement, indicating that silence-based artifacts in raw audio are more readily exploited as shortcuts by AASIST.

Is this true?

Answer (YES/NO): NO